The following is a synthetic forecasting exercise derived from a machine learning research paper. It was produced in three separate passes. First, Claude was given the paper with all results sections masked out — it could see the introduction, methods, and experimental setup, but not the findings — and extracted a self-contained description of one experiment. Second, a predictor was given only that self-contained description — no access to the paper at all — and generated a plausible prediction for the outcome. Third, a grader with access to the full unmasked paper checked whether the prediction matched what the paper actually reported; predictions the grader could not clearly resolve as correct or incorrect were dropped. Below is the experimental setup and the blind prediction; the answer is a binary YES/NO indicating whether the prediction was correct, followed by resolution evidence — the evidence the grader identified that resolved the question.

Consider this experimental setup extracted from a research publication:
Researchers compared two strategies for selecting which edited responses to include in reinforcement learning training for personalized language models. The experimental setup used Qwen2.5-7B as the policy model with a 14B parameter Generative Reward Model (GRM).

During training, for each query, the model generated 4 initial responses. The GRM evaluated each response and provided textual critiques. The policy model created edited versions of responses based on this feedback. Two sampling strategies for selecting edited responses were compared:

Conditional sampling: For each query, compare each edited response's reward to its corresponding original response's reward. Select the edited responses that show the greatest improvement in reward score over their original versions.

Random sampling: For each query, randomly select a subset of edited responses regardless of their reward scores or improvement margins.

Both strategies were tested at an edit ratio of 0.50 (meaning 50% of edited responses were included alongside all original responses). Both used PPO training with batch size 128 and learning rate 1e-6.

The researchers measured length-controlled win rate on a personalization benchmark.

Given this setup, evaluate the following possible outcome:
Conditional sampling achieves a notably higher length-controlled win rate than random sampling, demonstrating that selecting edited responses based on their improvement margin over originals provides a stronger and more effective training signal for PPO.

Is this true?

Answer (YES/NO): NO